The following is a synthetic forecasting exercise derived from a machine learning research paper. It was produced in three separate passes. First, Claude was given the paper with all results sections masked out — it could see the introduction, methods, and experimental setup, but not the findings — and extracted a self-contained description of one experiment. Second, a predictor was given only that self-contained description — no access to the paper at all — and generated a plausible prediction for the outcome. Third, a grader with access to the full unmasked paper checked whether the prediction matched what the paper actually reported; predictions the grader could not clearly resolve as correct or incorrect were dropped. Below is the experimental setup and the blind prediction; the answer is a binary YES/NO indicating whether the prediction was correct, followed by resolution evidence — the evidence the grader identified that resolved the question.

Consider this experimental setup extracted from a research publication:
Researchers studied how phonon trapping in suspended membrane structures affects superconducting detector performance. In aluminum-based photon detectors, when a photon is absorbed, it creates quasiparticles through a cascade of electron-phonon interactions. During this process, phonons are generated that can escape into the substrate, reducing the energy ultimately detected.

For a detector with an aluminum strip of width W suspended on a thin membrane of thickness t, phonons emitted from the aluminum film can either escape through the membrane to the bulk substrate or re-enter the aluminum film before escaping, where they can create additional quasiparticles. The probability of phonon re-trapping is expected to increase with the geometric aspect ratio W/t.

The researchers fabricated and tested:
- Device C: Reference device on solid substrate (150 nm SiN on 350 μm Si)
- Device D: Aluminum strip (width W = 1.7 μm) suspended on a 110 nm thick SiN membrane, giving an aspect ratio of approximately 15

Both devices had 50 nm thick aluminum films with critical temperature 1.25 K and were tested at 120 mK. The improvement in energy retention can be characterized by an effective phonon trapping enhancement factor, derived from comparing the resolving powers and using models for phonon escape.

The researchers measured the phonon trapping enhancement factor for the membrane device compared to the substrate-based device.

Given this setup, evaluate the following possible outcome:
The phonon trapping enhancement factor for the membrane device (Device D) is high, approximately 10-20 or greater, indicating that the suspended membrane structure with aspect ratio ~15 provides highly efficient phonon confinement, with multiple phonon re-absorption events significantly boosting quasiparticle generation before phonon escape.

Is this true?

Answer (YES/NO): NO